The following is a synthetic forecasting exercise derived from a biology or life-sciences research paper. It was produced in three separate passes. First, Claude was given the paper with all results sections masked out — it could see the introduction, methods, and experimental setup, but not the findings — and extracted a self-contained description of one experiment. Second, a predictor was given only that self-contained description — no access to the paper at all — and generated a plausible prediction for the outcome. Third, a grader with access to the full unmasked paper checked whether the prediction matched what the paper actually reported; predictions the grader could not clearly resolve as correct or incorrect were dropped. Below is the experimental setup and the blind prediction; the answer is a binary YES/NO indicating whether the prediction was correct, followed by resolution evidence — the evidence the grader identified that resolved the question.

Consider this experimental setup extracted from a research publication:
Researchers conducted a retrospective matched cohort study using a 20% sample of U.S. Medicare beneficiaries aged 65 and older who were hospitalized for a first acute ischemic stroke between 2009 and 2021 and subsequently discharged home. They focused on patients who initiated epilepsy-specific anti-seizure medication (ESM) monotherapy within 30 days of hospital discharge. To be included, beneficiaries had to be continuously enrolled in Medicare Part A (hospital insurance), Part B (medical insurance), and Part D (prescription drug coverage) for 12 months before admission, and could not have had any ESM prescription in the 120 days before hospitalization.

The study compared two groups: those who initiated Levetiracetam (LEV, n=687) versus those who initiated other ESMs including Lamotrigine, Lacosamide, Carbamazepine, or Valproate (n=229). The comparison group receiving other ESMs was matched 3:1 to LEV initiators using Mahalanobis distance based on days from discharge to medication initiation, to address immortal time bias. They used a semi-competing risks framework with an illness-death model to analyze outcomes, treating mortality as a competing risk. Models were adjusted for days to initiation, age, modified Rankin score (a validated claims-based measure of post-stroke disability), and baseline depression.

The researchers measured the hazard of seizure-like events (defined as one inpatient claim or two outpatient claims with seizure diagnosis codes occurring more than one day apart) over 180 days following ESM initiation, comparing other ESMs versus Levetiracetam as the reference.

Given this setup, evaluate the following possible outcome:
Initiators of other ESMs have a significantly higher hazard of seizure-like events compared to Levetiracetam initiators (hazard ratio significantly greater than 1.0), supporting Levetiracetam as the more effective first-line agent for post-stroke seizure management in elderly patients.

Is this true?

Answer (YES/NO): NO